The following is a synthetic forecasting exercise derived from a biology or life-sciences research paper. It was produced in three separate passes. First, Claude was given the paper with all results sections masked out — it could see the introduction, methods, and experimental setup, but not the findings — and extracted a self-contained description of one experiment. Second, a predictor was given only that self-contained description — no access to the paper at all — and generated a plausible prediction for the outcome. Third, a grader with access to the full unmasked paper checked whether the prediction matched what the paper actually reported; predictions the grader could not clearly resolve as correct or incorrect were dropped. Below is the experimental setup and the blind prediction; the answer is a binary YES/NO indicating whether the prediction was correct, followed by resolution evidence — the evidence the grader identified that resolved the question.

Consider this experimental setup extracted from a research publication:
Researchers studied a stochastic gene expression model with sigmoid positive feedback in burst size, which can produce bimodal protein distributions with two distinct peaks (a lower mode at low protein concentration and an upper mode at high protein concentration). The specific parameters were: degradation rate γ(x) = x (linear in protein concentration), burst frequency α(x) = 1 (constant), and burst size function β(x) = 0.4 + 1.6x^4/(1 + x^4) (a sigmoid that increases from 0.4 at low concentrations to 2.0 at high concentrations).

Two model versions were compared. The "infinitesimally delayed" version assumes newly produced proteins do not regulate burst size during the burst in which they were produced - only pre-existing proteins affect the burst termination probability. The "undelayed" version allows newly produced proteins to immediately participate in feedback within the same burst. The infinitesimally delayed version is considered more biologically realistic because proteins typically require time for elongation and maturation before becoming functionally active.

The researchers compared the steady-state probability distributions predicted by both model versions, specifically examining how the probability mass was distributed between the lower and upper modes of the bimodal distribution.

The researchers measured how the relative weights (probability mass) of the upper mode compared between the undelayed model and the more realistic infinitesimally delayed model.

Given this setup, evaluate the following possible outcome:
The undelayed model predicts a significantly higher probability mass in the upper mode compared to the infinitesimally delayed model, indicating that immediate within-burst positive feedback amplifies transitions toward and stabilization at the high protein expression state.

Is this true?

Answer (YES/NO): YES